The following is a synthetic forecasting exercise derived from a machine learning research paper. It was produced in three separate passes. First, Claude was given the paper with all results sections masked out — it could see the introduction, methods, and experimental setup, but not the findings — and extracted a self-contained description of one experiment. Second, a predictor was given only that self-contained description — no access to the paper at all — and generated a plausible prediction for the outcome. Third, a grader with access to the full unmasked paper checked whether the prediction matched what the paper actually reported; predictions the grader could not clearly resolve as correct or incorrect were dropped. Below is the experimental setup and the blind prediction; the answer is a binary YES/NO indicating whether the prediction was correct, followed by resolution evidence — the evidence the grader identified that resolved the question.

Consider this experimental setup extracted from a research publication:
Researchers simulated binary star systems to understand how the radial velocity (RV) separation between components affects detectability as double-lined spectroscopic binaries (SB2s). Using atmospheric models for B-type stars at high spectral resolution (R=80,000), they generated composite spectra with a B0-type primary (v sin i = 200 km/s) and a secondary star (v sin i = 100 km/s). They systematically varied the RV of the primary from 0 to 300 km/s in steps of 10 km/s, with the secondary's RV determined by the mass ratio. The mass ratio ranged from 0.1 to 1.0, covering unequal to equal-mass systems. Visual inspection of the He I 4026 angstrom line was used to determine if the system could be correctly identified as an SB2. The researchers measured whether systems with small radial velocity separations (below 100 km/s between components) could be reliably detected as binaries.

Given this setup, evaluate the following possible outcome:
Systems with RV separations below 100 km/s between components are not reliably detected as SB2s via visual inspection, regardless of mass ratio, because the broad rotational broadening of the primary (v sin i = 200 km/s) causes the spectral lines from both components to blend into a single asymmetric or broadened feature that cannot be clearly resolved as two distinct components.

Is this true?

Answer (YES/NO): YES